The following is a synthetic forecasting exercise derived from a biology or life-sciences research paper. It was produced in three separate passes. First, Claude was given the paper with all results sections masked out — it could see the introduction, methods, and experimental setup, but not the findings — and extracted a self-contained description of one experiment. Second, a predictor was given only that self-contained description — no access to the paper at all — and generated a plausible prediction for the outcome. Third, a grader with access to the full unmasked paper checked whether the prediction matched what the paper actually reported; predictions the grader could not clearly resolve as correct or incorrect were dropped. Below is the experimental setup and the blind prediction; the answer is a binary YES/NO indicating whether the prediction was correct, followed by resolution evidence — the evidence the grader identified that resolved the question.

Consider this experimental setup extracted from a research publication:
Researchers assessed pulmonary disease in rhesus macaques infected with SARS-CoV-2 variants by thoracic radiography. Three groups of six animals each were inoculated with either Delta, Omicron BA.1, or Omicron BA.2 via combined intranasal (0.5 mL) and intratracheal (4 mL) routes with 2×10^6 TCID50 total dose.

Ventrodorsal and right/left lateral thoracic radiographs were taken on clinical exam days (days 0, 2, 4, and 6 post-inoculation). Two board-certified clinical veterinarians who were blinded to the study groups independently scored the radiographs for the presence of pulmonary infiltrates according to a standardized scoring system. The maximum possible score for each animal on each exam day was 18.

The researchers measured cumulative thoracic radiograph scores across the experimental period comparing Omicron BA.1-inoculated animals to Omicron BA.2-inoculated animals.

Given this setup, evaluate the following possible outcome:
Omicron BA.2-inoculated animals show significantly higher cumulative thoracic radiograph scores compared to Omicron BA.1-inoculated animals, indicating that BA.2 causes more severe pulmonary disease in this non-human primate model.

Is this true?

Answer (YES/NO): NO